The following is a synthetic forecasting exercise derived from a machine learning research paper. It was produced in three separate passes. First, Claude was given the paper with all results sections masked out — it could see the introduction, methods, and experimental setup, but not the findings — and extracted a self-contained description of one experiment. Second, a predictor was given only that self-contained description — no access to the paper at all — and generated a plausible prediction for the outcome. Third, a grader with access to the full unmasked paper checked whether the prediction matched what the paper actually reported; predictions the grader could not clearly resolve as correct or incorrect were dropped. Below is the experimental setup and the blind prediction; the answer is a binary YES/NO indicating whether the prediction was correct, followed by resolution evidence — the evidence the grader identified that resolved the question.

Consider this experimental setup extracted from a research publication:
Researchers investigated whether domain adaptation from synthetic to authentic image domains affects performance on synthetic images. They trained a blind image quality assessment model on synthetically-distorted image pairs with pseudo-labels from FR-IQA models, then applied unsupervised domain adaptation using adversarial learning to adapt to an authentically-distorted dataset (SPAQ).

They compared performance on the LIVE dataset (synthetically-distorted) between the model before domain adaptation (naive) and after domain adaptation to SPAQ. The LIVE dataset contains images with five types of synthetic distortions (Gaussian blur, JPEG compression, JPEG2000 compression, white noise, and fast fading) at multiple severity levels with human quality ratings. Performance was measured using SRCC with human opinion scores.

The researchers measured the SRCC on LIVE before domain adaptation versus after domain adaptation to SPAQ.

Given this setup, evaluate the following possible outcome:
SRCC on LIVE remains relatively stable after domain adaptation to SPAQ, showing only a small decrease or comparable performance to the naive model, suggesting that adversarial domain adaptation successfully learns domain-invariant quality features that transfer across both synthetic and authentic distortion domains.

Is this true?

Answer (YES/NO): NO